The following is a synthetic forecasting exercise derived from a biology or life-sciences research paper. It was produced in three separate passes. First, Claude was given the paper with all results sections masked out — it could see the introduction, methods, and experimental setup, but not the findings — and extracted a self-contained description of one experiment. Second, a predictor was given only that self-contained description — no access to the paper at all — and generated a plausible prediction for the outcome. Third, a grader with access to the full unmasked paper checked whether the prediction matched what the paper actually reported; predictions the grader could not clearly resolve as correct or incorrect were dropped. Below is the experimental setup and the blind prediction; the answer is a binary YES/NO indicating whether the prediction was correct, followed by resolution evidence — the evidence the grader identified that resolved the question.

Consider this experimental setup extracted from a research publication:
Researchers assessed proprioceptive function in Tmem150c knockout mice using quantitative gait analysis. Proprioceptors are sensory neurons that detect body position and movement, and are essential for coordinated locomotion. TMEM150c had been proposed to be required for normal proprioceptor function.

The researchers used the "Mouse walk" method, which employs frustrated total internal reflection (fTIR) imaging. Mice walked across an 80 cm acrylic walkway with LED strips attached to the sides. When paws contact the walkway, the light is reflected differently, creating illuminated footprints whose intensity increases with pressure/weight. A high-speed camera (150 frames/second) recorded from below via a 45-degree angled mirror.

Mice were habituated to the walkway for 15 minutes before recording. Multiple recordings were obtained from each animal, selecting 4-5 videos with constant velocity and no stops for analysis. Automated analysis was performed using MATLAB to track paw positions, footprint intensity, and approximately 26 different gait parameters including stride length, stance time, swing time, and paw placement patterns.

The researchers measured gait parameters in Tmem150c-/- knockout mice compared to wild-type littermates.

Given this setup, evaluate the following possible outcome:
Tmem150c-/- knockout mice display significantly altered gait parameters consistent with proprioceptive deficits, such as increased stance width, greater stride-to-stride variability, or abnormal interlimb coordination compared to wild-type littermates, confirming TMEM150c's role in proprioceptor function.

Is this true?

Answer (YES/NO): NO